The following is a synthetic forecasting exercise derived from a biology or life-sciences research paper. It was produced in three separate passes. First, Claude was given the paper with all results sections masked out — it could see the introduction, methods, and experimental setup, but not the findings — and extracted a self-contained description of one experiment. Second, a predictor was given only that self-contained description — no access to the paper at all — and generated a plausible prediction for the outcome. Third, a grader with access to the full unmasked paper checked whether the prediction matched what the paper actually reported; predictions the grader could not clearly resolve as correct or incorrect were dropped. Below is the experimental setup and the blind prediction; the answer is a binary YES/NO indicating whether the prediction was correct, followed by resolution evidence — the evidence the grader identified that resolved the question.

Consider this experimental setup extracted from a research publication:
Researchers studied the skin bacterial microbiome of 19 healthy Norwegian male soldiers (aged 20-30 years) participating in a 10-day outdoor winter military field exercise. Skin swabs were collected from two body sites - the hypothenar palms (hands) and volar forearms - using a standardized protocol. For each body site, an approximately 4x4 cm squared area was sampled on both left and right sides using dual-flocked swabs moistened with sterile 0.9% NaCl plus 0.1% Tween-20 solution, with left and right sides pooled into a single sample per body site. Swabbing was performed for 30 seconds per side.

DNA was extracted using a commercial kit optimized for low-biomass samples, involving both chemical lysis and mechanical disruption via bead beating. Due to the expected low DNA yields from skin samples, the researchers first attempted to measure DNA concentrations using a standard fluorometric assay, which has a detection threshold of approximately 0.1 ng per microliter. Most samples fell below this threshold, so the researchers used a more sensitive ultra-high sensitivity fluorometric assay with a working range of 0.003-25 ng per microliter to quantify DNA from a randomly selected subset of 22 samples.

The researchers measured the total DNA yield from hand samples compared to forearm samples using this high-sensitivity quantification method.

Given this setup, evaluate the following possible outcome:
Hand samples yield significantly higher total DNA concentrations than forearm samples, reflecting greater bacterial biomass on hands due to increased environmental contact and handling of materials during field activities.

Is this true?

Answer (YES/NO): YES